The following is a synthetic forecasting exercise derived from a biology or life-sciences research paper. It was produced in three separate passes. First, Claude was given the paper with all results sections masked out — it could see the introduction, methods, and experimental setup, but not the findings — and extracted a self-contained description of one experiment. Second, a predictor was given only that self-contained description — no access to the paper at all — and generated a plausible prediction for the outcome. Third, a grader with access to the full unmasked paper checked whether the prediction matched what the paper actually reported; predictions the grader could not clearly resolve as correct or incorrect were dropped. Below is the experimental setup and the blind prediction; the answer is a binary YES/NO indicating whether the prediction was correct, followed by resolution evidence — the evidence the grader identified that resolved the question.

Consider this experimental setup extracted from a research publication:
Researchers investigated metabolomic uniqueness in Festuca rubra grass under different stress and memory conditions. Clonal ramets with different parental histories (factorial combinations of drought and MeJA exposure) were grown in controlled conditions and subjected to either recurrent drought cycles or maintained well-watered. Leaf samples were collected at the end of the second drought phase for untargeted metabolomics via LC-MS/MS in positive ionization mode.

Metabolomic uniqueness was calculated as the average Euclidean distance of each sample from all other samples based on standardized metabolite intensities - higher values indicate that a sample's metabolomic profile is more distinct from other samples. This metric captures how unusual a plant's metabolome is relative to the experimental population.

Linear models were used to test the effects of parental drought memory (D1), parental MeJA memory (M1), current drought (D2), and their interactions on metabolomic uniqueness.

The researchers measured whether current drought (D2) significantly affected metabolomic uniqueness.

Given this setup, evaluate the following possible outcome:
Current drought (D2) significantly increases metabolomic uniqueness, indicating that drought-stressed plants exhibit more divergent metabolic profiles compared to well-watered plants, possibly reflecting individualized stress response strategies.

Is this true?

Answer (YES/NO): YES